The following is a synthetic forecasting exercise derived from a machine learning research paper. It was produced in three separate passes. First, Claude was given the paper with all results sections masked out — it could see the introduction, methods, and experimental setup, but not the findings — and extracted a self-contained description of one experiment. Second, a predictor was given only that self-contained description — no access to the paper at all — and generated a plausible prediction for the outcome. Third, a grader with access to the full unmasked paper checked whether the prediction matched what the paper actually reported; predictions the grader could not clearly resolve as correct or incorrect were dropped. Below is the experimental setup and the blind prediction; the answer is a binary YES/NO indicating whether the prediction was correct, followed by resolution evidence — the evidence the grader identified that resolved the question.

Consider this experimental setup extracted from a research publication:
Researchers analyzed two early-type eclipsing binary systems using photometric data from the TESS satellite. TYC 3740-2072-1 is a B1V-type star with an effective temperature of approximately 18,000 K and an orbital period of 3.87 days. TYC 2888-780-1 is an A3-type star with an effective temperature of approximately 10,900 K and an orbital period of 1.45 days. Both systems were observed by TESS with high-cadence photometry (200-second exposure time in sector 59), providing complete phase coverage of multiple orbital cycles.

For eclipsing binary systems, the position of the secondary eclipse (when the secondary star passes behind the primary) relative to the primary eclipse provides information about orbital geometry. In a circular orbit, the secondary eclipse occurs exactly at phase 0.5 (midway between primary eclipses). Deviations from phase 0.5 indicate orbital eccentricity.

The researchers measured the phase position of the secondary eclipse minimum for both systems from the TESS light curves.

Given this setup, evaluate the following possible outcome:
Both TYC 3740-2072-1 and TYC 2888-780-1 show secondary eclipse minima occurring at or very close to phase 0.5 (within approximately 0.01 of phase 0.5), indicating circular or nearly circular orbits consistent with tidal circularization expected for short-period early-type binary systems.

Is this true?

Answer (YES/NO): NO